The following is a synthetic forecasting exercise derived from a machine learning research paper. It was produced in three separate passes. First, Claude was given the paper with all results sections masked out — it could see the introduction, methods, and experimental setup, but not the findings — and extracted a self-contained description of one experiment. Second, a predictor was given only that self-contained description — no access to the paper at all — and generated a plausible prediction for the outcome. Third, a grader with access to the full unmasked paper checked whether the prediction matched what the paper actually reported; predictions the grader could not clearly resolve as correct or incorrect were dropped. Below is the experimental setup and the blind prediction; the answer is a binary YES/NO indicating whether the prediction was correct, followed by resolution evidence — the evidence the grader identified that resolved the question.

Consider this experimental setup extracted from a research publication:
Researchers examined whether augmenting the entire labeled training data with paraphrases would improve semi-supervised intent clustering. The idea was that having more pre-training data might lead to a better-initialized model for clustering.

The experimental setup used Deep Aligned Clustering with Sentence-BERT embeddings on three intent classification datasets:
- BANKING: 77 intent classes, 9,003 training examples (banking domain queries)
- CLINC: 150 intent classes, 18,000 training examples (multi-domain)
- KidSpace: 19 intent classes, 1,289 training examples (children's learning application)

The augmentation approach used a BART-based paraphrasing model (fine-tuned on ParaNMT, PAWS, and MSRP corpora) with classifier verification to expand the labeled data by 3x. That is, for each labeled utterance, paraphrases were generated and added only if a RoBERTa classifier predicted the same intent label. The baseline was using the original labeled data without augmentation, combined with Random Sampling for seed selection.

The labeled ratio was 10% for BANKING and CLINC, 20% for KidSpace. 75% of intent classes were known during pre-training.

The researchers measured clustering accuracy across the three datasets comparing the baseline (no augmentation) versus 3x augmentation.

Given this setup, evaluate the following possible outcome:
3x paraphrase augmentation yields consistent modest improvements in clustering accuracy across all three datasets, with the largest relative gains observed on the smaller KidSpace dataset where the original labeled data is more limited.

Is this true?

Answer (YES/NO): NO